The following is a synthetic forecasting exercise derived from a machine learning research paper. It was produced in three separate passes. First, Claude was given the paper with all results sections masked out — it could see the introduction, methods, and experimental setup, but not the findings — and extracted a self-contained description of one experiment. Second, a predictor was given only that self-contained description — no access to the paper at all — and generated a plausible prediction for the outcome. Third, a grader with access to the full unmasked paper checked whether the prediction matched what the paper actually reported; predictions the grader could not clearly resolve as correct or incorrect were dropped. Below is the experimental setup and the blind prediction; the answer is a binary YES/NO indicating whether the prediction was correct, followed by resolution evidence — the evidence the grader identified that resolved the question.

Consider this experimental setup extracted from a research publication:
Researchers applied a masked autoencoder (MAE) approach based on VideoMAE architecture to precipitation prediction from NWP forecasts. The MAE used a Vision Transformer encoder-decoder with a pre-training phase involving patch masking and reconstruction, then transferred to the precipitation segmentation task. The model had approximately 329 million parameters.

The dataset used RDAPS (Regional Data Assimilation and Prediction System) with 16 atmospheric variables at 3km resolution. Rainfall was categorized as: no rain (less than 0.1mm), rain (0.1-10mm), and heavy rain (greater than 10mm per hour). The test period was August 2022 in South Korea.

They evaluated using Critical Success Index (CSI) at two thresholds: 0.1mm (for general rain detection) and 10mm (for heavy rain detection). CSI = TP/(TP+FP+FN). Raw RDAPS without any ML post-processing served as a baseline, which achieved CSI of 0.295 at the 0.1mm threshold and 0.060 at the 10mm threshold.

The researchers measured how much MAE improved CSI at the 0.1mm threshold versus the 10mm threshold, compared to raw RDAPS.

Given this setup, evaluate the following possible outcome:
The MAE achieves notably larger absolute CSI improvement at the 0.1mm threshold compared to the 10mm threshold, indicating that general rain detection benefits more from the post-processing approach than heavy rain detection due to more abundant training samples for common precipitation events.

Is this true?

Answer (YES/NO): YES